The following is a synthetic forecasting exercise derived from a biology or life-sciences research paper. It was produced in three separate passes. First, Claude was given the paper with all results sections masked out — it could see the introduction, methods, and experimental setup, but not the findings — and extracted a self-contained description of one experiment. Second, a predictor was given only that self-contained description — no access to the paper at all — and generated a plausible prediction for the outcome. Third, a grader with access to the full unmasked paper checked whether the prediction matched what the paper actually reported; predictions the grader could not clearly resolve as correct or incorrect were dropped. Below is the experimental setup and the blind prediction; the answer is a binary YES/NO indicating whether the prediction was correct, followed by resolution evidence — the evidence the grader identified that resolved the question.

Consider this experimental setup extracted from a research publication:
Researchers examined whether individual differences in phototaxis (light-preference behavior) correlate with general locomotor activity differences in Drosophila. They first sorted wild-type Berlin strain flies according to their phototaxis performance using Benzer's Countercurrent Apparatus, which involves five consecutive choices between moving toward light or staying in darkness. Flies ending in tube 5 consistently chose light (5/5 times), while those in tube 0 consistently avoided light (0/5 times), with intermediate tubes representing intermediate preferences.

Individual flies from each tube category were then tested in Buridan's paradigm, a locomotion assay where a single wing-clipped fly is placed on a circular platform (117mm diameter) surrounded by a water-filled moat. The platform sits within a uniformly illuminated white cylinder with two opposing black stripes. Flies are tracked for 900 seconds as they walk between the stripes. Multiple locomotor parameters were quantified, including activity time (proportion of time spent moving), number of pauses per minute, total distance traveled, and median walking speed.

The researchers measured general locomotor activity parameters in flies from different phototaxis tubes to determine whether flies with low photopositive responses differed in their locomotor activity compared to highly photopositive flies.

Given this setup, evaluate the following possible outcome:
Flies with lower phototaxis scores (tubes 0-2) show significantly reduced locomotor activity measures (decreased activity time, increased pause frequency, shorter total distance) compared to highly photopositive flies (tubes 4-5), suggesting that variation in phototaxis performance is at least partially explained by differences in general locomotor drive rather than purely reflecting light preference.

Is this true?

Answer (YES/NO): NO